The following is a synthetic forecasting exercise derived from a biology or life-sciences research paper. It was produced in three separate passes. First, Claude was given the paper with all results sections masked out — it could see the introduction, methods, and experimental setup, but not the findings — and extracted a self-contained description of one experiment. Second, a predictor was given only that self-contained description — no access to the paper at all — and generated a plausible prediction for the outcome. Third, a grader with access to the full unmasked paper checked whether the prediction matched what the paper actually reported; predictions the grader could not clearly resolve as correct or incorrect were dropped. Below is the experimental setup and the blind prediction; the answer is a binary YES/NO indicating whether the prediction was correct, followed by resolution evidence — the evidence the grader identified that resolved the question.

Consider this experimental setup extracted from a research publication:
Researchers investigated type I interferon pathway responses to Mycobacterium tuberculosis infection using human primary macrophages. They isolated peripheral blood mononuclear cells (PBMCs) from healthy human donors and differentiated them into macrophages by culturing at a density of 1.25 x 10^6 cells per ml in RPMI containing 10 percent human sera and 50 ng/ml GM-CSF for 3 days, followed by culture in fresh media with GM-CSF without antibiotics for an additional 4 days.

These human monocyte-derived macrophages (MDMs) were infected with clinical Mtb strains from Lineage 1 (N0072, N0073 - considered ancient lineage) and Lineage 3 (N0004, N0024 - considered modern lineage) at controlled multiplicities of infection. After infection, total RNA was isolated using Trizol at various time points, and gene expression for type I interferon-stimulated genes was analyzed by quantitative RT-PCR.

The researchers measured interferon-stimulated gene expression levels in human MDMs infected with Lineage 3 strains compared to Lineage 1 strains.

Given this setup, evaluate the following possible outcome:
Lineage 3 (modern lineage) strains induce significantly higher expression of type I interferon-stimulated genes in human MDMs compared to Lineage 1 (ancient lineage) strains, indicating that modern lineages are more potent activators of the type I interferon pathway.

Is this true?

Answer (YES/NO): YES